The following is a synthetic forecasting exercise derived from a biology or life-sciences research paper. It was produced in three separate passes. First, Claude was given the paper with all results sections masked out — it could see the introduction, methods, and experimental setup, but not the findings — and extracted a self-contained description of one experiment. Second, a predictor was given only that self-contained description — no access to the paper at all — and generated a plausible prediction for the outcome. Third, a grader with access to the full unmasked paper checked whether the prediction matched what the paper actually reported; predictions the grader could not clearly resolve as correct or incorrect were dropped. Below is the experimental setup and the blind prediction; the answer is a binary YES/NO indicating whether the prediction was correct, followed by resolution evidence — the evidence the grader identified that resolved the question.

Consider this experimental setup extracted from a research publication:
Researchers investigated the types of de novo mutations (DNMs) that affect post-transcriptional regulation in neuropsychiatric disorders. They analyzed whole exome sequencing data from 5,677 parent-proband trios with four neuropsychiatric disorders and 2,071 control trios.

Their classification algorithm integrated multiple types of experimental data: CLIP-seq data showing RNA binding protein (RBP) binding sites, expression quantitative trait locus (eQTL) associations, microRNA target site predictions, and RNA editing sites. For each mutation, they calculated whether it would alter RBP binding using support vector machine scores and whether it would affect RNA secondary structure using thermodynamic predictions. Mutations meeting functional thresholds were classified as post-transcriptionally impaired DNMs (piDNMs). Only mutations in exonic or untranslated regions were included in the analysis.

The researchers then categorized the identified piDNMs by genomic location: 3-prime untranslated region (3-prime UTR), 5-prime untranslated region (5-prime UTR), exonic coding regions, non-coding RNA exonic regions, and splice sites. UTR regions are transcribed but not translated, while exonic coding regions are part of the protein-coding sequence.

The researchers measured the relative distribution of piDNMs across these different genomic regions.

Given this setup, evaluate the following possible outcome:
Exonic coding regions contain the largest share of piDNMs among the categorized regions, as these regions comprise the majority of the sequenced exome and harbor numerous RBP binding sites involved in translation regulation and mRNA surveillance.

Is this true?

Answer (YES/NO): YES